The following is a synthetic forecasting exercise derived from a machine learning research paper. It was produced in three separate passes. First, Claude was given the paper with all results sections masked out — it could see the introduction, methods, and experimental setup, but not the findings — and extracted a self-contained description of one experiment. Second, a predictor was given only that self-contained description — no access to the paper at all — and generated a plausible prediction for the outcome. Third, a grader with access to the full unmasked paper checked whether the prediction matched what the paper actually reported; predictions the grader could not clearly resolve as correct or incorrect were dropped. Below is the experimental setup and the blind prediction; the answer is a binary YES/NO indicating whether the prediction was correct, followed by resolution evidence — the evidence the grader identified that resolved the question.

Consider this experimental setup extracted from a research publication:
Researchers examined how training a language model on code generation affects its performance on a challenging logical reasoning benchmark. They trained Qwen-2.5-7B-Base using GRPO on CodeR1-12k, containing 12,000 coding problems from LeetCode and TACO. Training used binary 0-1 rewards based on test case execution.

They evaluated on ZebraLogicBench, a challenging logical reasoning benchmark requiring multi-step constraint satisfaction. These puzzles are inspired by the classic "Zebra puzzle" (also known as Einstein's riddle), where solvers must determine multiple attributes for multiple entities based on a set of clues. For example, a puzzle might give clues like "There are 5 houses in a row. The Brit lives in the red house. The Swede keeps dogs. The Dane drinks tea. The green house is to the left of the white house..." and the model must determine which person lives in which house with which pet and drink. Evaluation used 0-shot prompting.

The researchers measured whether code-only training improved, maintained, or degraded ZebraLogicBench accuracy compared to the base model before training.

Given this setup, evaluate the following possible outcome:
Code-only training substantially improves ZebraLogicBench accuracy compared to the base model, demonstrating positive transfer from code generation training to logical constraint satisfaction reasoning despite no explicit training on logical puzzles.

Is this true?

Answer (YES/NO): YES